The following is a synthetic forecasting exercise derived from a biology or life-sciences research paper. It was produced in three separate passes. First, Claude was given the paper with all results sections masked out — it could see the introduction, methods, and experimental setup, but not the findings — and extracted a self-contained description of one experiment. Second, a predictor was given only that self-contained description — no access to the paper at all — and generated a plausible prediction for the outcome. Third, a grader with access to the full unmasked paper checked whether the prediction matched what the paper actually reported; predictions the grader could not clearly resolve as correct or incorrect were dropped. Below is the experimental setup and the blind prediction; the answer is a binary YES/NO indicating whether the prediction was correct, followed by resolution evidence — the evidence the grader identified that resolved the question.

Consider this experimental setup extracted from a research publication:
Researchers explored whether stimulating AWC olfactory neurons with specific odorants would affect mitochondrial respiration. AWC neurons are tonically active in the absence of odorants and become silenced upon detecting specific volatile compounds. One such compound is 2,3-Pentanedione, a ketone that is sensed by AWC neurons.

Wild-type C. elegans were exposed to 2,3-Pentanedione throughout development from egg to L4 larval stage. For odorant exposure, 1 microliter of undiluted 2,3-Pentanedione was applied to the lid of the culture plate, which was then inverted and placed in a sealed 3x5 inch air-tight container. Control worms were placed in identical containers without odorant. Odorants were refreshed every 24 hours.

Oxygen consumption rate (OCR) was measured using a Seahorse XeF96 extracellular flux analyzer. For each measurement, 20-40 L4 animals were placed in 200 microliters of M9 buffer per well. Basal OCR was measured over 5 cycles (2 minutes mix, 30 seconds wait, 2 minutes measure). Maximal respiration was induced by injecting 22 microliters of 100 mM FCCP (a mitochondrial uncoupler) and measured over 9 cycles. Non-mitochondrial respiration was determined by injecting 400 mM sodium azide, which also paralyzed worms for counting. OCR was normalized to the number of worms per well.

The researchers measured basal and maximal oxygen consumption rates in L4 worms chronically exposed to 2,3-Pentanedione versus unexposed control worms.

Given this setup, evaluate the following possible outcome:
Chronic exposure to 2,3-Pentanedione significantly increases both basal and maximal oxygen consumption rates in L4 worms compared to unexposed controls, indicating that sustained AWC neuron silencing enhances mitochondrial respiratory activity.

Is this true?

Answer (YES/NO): NO